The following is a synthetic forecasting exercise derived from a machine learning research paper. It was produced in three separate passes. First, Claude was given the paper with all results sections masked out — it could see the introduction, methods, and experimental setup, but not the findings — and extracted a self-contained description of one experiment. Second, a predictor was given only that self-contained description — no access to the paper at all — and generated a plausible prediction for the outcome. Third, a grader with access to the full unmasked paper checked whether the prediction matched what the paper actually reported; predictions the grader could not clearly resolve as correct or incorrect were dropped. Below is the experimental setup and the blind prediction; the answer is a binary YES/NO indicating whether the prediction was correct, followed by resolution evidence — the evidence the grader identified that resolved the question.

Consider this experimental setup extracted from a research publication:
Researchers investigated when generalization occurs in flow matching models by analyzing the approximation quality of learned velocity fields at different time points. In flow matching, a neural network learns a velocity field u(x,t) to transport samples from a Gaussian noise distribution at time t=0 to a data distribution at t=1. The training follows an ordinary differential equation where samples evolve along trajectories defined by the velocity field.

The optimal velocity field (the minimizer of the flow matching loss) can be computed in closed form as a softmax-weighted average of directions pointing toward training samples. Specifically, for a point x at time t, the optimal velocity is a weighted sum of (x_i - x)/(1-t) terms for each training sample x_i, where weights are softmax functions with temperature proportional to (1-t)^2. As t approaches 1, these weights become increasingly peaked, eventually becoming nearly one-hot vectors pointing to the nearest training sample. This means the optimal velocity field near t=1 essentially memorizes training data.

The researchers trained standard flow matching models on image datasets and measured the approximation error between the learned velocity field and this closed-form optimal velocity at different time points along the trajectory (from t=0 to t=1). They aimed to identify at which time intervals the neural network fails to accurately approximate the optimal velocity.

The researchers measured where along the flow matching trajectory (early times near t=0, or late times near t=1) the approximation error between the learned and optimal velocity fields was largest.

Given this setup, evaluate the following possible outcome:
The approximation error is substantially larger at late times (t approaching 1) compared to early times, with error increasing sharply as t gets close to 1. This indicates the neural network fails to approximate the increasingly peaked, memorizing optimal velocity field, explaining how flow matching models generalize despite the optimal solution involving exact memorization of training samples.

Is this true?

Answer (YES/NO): NO